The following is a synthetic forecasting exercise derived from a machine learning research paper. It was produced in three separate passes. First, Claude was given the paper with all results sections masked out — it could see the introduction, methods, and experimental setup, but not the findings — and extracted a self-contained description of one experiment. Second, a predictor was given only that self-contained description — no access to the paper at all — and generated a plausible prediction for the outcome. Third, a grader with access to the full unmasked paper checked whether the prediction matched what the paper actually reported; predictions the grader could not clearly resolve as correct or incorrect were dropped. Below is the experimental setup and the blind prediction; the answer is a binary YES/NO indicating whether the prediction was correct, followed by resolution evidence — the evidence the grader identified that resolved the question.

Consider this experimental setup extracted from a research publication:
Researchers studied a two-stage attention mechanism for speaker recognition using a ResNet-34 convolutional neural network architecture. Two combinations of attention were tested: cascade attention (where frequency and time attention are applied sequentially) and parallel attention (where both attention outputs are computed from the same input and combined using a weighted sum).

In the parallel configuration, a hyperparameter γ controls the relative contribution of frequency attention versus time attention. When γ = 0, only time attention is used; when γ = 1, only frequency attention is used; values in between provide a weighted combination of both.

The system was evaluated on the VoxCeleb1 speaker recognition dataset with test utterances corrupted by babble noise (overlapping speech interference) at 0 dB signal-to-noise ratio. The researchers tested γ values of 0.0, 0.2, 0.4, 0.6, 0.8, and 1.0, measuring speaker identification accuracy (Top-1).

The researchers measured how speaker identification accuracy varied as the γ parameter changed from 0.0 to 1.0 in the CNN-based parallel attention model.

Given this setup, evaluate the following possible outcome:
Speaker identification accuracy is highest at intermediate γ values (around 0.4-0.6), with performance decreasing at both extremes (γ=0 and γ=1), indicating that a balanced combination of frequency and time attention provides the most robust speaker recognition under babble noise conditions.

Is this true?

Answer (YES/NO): NO